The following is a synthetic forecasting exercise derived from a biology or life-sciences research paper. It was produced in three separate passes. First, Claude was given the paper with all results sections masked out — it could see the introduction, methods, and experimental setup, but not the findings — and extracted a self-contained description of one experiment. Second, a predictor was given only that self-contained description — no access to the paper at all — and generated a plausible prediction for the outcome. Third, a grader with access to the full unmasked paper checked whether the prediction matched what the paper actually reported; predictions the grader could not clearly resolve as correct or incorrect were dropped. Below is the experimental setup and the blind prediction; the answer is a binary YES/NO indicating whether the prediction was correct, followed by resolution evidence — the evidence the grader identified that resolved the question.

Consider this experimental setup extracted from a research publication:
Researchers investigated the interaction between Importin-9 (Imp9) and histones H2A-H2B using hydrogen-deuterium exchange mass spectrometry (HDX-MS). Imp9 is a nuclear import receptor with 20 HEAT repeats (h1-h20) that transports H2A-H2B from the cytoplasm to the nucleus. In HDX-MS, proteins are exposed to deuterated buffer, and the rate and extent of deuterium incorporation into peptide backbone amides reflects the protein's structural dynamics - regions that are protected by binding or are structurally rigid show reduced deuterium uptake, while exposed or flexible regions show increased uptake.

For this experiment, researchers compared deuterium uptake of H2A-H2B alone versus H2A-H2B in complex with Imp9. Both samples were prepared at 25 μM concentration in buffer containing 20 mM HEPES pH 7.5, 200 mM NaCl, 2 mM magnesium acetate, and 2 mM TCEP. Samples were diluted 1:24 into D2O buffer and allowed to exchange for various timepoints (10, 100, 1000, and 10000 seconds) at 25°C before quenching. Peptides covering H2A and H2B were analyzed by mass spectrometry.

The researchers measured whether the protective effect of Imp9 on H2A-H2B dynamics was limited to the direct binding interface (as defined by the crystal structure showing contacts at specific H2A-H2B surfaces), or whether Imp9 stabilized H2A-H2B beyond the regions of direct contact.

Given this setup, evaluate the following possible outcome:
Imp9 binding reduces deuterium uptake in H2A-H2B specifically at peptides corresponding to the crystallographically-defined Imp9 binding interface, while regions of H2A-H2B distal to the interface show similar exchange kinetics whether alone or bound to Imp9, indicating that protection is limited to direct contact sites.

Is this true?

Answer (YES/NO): NO